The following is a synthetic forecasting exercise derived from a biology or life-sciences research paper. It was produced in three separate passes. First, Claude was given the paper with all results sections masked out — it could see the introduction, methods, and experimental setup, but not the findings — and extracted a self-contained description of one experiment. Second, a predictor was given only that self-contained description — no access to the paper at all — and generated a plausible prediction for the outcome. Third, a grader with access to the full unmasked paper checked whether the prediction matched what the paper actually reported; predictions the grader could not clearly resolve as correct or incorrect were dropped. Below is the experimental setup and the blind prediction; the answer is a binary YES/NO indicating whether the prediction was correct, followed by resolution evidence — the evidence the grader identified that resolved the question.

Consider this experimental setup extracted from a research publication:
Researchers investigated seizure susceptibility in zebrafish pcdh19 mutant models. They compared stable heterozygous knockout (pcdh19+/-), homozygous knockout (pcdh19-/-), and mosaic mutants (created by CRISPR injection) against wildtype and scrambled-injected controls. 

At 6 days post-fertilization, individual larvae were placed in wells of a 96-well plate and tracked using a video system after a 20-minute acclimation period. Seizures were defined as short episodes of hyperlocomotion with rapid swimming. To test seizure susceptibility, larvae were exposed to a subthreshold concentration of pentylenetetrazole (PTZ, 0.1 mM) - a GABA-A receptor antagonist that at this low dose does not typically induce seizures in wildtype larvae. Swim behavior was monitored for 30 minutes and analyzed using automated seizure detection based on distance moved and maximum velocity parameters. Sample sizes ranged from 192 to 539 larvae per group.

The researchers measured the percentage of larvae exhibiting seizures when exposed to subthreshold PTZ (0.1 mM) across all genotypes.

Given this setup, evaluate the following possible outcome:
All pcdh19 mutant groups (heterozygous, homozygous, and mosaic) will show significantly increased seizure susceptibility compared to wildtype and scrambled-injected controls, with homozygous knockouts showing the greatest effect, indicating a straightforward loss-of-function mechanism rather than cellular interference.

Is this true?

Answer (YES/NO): NO